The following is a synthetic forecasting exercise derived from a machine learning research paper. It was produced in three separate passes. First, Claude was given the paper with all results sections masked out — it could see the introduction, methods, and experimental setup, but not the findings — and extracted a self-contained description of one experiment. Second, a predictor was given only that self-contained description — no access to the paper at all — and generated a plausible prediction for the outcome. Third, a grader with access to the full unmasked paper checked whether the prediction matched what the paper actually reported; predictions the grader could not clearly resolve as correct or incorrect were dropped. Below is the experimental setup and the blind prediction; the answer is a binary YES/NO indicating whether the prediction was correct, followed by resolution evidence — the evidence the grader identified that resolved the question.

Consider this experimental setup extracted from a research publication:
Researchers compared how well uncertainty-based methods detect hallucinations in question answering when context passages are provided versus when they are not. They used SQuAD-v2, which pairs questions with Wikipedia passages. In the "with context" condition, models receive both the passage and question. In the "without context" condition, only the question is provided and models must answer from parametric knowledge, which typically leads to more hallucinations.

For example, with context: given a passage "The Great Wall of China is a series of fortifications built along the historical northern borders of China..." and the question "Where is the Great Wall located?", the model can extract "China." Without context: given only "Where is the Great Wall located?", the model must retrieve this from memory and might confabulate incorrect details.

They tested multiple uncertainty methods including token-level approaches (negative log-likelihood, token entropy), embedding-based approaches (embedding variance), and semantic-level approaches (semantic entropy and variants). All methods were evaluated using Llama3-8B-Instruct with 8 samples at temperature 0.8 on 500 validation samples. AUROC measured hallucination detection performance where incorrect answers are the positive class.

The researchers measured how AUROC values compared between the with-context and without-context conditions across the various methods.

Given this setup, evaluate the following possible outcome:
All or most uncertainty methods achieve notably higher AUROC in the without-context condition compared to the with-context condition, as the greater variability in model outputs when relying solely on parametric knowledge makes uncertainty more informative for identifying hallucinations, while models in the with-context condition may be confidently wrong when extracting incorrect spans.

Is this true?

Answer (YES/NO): YES